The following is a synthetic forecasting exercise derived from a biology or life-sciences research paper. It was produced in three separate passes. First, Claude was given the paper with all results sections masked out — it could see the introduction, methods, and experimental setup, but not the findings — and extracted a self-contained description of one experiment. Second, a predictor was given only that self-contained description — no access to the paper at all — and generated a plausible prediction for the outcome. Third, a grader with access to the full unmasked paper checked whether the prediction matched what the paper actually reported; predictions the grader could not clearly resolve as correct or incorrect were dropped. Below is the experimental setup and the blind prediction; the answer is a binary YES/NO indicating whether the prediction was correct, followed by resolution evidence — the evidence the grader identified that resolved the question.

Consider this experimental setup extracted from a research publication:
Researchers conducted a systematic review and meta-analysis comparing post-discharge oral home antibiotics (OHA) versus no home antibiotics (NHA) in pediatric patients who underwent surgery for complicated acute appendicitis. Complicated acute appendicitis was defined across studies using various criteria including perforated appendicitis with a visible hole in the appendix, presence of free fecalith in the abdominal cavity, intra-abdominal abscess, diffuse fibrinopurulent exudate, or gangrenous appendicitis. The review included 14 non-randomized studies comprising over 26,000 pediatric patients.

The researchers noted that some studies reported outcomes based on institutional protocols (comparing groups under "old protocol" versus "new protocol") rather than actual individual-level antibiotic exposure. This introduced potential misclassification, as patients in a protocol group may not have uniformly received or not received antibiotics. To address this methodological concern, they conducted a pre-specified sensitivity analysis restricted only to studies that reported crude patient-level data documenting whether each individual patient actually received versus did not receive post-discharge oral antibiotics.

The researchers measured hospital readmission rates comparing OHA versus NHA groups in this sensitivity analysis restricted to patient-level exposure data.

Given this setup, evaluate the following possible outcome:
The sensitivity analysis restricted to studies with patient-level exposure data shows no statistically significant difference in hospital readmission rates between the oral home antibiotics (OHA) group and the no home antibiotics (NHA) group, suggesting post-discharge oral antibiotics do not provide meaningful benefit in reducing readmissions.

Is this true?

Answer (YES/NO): NO